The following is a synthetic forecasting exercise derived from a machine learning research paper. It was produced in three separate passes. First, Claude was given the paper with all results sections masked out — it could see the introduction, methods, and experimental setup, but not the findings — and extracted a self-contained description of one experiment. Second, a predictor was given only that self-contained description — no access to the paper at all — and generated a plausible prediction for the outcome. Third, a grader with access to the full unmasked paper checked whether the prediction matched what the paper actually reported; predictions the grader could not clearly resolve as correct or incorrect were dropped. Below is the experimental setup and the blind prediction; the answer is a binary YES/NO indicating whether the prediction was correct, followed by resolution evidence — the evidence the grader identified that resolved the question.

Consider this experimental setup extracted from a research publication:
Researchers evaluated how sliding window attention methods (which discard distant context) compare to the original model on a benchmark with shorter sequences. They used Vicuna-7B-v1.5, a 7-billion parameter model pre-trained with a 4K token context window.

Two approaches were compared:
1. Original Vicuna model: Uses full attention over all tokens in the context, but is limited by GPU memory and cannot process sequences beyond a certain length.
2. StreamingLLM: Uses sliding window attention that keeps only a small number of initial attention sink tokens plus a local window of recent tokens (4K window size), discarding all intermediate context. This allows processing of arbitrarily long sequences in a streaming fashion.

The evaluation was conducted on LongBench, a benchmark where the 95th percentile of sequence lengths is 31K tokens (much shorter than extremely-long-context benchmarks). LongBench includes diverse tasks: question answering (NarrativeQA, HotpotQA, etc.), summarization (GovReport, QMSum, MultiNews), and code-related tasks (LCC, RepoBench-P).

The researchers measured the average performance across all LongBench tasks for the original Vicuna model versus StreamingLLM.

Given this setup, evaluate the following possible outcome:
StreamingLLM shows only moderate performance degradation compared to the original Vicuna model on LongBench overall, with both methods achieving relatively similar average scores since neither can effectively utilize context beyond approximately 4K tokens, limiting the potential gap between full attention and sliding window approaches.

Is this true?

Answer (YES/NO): NO